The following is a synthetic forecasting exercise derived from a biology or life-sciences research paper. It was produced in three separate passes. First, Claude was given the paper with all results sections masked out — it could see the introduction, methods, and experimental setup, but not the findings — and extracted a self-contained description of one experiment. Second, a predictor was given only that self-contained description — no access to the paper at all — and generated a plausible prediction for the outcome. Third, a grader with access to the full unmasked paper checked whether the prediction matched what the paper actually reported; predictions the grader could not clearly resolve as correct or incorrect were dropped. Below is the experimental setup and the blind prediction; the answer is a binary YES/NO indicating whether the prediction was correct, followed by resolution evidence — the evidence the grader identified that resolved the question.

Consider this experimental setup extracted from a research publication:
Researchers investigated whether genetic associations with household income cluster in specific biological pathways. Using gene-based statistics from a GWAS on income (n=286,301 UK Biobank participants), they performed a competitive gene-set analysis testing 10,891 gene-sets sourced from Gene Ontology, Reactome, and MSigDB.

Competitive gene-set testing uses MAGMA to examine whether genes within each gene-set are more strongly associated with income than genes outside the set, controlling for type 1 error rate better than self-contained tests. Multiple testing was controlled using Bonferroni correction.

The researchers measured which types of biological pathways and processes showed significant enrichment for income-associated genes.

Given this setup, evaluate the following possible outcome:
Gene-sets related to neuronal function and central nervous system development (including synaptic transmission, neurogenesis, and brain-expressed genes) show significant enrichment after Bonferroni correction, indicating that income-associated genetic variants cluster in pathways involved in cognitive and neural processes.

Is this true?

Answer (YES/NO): NO